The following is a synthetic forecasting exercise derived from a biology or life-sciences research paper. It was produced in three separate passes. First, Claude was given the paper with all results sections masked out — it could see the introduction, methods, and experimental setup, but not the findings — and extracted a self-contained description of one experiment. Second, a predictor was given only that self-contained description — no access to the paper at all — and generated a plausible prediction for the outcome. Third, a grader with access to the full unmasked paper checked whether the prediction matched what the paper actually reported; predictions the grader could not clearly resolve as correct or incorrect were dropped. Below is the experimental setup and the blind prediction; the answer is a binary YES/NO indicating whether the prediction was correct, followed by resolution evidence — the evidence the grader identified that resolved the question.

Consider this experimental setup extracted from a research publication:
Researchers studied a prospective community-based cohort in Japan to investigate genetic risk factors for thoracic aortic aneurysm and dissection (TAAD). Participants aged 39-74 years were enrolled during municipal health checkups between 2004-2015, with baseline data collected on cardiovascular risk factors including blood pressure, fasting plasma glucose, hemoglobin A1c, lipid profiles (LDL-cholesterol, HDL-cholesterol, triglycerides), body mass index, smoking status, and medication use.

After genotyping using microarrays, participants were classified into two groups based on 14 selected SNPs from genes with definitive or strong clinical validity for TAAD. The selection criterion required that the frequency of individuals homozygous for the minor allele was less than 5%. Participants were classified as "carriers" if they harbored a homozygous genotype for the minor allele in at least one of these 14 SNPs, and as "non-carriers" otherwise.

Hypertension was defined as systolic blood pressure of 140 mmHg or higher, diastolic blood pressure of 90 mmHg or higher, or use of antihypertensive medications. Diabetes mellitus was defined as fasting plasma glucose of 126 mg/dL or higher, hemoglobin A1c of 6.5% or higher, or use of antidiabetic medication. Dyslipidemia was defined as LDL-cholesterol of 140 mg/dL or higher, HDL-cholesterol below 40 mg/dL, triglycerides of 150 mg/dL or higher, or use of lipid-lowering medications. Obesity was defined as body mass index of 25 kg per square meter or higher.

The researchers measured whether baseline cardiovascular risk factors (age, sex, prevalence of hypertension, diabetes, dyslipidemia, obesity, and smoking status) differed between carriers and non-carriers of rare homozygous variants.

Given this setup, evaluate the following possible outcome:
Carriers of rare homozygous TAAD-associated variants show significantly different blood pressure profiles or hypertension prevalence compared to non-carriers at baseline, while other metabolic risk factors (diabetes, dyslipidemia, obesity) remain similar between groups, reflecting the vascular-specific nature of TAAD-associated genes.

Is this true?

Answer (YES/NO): NO